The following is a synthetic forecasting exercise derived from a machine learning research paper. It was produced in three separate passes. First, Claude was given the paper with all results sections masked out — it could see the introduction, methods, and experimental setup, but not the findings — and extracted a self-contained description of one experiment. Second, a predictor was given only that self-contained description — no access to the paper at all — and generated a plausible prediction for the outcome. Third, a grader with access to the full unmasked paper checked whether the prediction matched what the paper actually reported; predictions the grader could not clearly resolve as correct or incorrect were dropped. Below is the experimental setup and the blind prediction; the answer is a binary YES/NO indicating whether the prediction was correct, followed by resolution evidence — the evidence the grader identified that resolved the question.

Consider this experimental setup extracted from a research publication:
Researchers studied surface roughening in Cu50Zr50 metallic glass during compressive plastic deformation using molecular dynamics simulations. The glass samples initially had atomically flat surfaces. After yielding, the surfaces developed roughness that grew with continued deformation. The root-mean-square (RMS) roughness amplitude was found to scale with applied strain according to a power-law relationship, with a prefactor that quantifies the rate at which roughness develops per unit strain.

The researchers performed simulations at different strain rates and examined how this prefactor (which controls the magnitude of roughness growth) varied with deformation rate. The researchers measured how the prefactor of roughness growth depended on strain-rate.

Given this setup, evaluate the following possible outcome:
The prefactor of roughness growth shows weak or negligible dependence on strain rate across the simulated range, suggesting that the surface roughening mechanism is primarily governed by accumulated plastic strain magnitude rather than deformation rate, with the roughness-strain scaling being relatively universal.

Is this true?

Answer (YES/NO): NO